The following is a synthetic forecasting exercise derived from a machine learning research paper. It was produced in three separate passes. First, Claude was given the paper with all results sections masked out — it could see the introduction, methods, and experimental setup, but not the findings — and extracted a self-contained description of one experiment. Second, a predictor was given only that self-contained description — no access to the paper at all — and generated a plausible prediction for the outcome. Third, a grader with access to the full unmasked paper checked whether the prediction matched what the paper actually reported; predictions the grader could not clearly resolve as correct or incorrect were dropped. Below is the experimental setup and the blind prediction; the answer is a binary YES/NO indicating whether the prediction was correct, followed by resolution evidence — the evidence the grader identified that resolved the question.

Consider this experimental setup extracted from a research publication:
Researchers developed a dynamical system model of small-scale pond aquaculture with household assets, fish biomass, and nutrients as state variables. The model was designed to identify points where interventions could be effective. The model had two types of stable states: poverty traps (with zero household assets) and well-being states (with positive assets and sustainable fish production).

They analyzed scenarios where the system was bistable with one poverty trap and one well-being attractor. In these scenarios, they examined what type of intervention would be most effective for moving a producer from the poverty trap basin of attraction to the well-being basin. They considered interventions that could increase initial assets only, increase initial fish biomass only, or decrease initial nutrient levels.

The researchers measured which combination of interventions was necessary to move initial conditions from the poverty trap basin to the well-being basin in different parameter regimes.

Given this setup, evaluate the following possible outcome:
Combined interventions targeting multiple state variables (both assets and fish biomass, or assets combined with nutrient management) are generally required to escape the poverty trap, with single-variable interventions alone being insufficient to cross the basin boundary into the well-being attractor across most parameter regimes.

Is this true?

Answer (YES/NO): NO